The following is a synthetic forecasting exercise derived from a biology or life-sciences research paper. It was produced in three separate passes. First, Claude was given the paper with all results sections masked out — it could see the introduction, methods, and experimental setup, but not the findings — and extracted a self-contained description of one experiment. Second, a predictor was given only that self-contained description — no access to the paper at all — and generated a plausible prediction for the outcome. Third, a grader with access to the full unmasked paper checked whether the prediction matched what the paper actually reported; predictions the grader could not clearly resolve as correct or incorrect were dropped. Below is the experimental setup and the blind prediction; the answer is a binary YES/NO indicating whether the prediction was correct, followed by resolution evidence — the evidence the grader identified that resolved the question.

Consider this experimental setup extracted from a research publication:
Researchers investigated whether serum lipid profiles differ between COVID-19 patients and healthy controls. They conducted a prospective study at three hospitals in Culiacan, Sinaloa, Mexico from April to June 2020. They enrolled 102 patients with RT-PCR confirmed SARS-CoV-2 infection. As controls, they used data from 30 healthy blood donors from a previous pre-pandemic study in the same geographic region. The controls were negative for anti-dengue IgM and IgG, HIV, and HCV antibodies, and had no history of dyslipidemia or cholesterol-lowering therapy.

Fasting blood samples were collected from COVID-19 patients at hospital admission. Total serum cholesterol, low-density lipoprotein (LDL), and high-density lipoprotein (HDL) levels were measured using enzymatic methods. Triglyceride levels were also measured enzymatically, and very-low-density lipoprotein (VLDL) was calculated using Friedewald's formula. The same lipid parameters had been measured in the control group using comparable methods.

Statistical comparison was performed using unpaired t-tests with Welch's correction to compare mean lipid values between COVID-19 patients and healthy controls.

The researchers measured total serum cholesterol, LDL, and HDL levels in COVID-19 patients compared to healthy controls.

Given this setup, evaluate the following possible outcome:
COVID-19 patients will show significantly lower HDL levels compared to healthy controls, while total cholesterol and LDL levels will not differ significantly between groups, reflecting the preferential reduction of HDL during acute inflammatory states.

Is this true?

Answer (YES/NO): NO